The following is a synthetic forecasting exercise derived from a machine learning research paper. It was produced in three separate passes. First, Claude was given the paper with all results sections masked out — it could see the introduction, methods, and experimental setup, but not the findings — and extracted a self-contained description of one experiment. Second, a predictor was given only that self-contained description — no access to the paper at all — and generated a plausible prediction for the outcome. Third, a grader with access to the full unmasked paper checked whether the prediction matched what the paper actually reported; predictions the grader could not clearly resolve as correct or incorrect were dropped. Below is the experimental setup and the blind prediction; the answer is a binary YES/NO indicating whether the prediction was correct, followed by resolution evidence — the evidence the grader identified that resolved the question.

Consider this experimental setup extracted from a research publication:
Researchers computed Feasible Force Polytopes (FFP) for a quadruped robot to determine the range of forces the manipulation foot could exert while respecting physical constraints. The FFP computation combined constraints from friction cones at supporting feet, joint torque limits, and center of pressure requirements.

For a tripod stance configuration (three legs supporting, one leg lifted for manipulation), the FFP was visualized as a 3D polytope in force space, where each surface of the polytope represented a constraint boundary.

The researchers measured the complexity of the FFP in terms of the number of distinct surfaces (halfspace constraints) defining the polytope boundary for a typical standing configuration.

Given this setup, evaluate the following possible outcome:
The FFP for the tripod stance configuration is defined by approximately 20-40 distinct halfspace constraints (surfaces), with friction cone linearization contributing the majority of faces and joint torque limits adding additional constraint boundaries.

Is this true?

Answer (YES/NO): YES